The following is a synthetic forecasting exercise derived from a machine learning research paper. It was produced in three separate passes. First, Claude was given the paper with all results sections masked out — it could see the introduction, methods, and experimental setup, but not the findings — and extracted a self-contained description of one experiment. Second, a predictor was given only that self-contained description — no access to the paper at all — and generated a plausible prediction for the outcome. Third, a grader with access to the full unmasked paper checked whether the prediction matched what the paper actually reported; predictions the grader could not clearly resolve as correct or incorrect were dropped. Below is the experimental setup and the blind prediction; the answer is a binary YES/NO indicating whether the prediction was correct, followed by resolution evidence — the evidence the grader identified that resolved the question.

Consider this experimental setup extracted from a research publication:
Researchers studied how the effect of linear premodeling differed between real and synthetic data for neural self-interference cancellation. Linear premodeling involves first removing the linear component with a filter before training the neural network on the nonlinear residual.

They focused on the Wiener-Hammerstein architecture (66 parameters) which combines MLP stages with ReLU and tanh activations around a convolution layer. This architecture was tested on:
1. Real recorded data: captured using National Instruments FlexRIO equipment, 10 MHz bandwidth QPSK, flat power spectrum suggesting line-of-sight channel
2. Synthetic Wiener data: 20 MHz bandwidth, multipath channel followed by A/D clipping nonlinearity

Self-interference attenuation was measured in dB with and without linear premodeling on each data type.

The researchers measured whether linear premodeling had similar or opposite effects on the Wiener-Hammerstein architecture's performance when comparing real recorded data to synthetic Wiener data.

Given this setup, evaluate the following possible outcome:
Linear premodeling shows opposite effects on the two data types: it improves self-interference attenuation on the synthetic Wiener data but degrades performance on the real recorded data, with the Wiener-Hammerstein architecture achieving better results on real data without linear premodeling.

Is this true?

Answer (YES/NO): NO